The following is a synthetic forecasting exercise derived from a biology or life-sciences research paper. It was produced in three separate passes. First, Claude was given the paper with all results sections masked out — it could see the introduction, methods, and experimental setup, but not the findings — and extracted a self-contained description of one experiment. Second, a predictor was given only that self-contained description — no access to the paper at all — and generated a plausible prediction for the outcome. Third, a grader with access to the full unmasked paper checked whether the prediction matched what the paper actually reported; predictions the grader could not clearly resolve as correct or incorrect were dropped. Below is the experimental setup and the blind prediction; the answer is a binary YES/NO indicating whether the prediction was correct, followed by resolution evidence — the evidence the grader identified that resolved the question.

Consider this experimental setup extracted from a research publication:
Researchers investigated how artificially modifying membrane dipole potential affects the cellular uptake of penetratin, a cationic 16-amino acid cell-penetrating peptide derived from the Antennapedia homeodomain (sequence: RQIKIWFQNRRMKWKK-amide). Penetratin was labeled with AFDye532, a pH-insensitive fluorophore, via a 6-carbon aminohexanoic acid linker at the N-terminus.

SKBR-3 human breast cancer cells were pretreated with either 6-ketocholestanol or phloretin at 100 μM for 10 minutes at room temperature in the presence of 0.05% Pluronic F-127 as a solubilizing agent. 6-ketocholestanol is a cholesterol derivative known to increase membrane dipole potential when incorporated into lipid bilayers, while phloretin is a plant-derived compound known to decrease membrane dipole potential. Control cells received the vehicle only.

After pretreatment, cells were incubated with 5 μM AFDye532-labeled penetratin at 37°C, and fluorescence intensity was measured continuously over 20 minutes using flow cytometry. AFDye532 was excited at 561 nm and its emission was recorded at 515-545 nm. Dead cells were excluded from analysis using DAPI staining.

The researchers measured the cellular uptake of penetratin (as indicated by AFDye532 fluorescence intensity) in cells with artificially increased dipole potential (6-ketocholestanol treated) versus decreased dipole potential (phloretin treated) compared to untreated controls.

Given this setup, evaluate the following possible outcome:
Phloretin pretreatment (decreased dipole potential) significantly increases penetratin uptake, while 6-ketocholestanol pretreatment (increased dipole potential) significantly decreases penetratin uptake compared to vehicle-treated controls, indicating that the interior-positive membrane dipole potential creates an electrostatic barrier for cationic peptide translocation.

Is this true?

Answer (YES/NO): NO